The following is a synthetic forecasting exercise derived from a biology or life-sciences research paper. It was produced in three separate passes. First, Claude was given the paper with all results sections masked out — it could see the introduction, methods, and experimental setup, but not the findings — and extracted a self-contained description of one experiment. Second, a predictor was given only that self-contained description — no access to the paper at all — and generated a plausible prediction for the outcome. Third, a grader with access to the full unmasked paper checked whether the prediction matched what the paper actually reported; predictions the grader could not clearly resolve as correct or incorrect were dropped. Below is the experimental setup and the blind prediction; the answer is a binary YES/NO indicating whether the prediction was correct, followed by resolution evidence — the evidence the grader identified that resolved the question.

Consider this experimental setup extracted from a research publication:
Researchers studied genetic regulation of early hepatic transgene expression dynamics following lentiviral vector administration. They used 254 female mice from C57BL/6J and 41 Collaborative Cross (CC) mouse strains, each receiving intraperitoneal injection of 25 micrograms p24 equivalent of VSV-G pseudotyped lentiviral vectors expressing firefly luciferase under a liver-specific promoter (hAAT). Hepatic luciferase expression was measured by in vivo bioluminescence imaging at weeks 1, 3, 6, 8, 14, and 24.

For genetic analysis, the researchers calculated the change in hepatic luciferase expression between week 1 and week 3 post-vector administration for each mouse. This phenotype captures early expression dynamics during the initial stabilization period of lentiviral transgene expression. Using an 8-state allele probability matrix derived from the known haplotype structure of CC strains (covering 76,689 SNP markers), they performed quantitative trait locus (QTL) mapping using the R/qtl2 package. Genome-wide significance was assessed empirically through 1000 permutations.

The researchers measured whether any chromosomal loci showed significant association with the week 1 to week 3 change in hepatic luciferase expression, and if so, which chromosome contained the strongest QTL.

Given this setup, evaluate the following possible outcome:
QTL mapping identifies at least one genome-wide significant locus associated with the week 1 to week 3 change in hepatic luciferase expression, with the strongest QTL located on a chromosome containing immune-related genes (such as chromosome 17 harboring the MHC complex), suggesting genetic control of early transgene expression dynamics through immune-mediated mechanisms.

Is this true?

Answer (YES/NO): NO